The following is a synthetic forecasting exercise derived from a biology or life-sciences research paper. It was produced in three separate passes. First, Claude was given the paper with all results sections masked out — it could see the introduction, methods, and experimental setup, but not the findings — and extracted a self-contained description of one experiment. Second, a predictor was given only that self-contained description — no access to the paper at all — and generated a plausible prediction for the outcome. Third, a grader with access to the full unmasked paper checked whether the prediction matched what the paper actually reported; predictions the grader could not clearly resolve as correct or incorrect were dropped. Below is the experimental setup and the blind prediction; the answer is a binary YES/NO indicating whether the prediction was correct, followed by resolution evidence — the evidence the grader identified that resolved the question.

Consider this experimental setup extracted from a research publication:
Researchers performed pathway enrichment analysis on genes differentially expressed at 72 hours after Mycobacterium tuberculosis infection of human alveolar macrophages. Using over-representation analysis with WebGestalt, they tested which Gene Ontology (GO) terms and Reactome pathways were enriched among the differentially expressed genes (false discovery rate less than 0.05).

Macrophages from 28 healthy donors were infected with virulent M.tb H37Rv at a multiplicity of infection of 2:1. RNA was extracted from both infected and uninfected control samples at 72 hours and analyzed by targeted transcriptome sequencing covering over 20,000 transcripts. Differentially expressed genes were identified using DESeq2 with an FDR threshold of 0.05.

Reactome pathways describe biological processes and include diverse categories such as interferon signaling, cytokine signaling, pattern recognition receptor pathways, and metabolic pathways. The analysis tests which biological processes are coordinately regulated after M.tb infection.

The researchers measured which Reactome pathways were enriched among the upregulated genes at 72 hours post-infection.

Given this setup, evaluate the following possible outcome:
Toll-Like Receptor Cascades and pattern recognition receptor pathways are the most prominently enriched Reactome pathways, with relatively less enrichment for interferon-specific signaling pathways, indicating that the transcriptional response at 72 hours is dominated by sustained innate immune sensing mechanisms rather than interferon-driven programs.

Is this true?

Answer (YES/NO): NO